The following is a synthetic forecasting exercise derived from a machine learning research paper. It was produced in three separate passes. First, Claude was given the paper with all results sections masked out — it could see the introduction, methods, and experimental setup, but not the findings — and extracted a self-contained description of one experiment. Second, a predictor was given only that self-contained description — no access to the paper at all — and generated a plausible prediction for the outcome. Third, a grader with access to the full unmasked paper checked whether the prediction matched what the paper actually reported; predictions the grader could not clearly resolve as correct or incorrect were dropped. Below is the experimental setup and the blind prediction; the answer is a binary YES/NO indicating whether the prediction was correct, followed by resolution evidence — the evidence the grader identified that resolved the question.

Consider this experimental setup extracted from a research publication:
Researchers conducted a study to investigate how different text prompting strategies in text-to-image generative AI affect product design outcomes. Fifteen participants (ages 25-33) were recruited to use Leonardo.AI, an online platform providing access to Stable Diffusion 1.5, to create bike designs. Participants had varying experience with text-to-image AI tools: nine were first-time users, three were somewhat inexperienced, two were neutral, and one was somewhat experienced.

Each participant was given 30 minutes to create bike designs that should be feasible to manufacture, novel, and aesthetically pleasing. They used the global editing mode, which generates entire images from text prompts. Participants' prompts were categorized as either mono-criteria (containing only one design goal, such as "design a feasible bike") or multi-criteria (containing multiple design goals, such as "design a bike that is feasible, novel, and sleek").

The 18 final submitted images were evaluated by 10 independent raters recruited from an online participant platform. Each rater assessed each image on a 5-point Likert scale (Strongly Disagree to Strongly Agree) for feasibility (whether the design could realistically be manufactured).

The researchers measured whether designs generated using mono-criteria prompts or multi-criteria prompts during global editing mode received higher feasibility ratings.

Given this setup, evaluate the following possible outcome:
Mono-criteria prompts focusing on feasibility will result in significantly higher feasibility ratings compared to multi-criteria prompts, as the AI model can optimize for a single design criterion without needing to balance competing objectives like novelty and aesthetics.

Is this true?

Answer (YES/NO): NO